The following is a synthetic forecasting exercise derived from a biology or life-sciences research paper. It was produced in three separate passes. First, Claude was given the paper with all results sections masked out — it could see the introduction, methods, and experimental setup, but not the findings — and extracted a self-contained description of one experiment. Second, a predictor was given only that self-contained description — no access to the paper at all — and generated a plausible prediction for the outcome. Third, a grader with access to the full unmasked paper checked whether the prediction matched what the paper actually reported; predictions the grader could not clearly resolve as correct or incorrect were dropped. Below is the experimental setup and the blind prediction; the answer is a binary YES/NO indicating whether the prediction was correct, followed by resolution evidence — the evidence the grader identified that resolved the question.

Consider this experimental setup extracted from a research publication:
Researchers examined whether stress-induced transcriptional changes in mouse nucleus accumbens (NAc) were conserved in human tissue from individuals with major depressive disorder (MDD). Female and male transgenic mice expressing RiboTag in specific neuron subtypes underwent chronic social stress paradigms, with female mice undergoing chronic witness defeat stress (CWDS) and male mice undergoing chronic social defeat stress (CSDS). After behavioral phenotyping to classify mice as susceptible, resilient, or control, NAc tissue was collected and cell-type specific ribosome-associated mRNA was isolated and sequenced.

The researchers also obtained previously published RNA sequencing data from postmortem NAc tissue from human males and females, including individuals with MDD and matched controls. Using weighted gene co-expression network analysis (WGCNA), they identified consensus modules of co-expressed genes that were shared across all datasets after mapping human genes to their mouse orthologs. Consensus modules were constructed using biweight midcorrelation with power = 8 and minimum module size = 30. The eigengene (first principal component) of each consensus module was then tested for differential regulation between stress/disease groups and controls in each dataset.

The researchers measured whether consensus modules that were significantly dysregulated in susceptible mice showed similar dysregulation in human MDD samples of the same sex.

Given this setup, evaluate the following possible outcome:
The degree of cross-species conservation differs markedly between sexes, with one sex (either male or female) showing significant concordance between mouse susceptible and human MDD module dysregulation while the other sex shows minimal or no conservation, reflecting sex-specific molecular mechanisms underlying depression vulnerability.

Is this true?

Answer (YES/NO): NO